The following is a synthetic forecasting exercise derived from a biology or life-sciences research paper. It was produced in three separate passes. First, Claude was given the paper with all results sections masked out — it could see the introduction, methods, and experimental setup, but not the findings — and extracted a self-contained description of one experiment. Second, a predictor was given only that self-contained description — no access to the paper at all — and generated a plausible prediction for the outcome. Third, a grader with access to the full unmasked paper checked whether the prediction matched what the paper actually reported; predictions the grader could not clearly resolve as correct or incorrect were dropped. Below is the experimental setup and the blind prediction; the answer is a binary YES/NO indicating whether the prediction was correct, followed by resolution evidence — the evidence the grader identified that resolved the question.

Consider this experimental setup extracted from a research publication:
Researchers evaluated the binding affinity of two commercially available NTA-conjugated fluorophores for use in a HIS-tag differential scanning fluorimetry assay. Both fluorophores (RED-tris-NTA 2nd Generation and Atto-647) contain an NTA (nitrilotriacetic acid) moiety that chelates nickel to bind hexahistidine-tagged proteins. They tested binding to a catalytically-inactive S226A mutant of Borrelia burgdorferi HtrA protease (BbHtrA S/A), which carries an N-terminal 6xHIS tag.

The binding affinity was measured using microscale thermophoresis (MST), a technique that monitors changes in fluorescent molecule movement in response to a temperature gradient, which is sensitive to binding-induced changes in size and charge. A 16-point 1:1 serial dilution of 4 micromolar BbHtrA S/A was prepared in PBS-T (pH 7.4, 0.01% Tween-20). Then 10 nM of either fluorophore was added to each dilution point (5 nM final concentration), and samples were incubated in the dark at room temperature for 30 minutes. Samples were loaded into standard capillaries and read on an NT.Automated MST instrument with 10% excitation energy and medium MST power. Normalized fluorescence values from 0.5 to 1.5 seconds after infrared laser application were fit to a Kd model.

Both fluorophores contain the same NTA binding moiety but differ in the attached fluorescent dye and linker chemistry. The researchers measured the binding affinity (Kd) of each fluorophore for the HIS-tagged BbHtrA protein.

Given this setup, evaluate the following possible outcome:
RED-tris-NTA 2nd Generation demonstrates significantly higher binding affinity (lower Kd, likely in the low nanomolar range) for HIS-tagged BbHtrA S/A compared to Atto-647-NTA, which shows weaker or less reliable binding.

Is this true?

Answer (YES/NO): NO